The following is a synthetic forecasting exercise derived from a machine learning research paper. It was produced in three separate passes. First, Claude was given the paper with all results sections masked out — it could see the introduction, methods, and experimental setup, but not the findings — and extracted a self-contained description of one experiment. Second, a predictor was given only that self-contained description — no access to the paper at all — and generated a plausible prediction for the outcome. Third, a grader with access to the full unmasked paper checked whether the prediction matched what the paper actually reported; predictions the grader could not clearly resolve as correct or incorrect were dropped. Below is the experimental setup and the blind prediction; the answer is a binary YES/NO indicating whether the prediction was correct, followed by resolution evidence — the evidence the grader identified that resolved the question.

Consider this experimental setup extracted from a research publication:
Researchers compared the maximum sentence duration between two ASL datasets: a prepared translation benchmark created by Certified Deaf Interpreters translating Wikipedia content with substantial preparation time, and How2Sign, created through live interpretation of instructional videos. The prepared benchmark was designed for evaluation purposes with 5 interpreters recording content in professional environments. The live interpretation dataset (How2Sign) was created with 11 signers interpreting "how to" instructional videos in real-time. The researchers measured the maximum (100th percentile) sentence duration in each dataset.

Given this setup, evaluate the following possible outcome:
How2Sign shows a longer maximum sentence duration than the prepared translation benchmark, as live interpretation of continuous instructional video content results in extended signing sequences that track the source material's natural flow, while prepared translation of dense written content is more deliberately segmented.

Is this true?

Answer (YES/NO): YES